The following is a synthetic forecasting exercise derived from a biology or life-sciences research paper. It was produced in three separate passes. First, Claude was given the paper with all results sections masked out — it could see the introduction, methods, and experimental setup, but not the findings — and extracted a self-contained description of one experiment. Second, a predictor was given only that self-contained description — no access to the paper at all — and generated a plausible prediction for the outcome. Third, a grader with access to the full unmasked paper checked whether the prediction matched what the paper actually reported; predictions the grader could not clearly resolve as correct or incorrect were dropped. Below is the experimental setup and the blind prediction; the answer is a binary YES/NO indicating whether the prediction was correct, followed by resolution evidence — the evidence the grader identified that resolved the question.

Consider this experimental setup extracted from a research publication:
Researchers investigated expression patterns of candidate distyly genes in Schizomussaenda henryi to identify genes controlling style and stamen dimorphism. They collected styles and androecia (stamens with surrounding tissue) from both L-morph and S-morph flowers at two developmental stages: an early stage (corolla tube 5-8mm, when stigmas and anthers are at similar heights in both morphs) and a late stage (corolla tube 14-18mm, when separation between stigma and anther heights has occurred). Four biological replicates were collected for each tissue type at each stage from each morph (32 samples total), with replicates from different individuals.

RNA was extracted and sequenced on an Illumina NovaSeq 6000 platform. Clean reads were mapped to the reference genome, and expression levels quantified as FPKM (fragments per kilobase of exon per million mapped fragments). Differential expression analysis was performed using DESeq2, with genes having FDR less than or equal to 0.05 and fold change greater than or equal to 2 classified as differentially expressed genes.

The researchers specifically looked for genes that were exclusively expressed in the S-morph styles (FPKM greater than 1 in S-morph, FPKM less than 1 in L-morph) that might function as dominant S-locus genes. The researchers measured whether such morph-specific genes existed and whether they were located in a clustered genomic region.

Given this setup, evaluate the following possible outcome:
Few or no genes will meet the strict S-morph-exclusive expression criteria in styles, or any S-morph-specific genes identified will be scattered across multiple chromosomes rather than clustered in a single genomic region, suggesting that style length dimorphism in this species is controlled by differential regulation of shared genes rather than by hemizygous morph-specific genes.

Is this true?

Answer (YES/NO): NO